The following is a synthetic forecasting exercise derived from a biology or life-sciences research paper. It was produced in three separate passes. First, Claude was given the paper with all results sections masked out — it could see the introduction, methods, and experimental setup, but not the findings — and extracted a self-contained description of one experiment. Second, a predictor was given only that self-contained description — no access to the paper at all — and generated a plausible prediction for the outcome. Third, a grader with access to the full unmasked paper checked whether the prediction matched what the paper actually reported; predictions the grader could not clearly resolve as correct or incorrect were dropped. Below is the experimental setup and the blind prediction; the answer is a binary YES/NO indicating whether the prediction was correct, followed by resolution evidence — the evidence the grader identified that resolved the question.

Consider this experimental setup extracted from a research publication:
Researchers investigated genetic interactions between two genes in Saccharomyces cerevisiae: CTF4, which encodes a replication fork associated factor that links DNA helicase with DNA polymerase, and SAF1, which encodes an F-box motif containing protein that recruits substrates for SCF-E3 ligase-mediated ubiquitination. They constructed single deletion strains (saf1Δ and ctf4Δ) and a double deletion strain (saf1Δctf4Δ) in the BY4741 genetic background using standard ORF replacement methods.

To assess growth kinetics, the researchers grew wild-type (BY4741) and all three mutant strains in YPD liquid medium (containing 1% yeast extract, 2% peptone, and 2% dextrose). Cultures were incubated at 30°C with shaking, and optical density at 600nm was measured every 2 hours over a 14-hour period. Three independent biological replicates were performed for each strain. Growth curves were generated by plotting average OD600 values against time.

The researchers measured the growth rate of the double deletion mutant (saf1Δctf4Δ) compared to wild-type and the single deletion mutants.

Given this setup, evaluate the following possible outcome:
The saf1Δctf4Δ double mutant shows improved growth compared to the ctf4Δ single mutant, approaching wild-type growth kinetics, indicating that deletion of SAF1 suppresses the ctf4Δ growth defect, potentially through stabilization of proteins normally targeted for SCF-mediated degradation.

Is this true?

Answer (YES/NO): NO